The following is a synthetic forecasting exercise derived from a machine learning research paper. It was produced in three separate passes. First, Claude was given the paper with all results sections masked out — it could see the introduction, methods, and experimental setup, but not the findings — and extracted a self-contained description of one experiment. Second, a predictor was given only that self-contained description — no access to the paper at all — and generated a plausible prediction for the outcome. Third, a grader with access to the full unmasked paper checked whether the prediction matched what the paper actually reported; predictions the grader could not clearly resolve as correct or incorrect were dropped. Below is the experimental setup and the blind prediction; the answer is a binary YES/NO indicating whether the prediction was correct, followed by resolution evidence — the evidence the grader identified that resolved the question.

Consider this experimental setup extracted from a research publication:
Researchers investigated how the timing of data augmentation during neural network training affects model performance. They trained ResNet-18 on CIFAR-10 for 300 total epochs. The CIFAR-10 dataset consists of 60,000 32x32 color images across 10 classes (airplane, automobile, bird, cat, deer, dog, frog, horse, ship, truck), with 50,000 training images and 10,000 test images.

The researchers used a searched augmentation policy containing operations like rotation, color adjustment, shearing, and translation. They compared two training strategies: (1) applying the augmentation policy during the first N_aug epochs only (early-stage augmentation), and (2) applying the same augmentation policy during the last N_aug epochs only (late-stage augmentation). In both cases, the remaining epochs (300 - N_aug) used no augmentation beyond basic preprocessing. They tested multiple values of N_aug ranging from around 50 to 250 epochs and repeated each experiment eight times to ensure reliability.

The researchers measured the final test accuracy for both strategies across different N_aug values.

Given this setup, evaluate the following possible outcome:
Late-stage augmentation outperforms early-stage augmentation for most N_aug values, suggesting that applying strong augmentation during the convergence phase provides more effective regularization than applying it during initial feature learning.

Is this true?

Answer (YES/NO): YES